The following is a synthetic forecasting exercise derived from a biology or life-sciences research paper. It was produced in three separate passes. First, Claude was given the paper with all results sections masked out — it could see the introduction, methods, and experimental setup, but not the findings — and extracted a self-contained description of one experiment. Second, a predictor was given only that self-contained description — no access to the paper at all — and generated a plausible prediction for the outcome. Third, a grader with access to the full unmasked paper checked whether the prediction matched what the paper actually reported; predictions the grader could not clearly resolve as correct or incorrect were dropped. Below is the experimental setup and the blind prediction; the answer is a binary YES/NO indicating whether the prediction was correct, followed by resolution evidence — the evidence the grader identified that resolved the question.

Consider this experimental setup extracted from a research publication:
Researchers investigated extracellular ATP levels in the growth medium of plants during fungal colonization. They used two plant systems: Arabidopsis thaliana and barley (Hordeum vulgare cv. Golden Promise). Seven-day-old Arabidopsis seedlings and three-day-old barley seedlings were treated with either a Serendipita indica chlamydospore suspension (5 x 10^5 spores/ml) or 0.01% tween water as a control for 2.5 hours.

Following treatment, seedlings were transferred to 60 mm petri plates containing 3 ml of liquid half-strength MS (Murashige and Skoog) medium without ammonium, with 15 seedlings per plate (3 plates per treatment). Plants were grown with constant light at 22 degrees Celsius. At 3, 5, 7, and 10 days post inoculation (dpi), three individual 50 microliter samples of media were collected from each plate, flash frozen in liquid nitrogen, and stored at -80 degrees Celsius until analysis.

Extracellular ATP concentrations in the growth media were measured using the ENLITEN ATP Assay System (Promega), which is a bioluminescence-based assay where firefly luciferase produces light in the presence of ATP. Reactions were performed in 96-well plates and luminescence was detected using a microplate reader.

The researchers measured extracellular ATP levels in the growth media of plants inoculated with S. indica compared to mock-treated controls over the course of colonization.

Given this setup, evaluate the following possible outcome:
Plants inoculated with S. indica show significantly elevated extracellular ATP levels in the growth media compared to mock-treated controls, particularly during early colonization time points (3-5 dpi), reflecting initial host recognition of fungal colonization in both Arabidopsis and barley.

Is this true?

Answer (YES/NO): YES